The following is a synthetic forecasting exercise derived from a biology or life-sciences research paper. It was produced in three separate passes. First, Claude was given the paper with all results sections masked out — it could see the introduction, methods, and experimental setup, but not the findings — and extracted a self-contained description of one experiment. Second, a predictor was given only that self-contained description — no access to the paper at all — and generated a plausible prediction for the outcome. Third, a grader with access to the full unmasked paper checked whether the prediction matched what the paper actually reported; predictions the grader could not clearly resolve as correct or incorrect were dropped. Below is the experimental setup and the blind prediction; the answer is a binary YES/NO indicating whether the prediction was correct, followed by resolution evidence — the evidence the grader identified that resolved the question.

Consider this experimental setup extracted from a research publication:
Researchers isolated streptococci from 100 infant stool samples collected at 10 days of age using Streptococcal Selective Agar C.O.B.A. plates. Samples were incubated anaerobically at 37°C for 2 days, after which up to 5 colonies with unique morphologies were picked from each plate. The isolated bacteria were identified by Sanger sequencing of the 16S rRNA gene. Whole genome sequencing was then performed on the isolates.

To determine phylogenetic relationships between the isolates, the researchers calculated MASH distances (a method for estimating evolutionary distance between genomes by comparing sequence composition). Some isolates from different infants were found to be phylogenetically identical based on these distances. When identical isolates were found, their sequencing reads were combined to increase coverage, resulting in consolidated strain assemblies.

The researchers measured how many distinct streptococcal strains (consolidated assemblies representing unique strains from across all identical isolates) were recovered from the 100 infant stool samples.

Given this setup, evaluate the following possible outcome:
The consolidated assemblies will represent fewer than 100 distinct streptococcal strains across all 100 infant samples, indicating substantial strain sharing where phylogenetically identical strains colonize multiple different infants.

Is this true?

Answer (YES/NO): YES